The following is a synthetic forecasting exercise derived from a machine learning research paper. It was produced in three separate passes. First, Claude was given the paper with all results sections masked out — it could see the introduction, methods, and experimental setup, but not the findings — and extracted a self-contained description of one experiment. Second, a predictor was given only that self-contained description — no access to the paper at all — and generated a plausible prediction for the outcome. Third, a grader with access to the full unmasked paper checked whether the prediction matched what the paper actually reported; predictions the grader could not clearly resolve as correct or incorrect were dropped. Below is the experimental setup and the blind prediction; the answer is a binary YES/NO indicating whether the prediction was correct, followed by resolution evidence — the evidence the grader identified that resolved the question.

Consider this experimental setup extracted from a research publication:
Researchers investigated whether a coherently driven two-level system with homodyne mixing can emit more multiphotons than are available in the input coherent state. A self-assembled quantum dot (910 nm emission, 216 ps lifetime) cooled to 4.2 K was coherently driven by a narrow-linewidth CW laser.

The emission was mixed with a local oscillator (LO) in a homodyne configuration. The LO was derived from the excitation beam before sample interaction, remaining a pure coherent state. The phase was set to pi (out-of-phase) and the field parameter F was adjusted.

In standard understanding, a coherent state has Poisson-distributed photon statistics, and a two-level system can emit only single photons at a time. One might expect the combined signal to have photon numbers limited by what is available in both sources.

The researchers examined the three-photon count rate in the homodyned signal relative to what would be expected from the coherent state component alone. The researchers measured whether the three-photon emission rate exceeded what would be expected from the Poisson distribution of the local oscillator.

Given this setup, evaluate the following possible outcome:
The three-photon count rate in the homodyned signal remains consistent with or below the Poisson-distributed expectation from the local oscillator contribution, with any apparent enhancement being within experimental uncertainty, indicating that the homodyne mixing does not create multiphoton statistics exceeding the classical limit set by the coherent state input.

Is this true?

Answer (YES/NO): NO